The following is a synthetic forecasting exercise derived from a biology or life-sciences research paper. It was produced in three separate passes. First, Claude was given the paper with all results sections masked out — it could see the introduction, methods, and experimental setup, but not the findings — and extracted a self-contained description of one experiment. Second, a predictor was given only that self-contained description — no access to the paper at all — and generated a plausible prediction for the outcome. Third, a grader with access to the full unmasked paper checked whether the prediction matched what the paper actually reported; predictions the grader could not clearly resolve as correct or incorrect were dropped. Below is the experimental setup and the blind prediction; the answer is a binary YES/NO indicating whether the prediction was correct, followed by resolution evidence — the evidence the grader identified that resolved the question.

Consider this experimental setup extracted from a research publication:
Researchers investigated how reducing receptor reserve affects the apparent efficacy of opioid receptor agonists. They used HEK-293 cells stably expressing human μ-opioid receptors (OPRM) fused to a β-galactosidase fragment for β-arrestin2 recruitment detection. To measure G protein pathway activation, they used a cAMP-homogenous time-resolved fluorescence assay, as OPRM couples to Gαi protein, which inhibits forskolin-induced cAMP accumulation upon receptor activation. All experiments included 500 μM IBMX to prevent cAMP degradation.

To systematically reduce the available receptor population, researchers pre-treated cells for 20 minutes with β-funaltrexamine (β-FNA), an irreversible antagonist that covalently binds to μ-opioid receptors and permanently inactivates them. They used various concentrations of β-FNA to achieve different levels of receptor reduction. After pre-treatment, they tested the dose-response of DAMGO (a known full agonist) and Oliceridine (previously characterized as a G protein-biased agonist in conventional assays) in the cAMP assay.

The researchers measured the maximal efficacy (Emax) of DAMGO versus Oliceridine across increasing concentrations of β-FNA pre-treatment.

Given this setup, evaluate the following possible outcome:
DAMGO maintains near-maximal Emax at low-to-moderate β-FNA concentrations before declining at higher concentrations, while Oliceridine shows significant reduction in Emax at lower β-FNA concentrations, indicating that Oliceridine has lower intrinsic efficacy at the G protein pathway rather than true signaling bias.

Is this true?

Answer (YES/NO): YES